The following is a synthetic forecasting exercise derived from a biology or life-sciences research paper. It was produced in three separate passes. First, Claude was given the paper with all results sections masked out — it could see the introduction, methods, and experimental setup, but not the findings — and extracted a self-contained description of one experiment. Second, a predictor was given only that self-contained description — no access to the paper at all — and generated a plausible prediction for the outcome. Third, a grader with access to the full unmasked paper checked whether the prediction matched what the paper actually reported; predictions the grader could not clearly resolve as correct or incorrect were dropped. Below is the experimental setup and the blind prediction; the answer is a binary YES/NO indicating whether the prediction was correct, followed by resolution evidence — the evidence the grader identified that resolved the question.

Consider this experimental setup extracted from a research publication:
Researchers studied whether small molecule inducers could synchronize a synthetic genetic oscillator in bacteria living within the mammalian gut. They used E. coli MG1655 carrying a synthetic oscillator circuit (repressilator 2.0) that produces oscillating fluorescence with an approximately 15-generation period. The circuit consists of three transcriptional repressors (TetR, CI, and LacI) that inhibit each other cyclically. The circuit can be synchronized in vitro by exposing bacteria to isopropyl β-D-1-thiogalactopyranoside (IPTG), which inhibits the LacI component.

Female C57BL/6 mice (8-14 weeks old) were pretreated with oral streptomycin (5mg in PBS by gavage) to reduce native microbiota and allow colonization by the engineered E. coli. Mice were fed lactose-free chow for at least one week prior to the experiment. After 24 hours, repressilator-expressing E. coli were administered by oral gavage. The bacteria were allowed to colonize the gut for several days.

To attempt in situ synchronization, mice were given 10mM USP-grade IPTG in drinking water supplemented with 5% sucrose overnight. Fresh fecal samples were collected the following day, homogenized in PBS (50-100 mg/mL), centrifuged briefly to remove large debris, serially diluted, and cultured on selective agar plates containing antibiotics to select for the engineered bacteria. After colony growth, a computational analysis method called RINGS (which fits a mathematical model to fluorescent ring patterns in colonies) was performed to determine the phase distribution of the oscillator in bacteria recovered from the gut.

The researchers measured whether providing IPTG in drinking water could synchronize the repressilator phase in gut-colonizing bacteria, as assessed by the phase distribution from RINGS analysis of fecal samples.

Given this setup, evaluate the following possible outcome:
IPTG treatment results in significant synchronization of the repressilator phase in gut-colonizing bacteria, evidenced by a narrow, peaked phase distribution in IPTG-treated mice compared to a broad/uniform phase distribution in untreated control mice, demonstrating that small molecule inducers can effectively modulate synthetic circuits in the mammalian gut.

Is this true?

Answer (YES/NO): YES